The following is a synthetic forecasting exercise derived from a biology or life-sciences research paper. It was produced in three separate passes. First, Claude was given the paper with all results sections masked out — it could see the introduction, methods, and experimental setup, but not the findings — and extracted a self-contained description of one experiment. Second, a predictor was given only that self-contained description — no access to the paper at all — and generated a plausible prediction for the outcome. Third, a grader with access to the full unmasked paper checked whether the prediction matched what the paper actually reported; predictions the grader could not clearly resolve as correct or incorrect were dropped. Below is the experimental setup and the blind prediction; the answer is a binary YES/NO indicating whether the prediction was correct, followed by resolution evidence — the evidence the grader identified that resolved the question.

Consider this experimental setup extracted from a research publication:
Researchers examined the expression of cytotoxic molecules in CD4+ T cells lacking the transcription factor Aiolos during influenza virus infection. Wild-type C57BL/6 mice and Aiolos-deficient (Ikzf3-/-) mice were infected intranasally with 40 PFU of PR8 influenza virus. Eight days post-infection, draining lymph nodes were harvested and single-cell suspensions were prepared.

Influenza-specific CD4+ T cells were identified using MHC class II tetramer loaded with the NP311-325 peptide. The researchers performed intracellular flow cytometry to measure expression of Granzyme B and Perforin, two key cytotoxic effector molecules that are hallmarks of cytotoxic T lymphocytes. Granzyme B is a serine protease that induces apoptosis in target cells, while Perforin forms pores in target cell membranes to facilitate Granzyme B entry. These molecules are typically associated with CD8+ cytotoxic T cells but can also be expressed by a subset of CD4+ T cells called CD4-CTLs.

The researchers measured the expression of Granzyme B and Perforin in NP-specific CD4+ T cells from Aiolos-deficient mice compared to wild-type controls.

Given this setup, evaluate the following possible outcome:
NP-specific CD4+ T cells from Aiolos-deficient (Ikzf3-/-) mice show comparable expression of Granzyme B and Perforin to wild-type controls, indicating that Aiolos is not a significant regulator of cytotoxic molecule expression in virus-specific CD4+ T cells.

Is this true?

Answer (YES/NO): NO